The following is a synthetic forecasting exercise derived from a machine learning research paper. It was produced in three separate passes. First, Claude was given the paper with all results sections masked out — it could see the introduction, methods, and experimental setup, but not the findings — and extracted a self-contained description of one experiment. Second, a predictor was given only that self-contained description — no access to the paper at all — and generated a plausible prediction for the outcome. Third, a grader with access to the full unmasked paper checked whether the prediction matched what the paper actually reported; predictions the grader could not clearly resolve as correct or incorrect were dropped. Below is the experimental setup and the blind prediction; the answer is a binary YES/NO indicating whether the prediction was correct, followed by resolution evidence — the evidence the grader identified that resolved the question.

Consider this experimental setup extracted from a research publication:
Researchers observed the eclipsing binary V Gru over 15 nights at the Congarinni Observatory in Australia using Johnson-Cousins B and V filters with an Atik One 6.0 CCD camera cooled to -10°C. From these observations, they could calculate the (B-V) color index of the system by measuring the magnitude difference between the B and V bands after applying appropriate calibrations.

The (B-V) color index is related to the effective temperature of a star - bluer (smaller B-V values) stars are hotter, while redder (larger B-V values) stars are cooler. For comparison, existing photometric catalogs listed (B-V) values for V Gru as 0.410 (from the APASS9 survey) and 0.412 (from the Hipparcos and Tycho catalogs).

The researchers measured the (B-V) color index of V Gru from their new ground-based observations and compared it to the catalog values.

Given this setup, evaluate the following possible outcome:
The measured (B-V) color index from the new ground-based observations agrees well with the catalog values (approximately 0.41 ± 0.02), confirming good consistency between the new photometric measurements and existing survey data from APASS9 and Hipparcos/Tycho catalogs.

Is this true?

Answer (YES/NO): NO